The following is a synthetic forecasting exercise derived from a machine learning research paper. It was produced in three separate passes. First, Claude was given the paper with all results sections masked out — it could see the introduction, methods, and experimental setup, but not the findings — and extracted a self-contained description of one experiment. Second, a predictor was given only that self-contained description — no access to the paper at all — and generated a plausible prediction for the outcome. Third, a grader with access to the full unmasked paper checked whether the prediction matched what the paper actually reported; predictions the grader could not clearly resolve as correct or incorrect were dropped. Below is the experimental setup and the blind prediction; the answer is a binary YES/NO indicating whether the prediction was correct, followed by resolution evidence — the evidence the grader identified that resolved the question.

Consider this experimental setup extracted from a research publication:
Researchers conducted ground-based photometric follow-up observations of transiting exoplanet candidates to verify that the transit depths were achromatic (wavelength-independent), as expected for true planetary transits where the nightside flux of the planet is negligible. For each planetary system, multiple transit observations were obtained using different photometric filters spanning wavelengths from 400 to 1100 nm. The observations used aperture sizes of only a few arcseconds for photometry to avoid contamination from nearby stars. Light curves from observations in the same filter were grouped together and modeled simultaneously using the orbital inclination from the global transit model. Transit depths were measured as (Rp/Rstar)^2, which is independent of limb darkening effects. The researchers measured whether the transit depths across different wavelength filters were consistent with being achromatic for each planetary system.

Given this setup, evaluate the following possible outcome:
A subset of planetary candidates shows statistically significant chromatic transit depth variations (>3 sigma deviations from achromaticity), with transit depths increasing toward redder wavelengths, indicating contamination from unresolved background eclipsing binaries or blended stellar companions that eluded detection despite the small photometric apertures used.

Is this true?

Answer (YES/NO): NO